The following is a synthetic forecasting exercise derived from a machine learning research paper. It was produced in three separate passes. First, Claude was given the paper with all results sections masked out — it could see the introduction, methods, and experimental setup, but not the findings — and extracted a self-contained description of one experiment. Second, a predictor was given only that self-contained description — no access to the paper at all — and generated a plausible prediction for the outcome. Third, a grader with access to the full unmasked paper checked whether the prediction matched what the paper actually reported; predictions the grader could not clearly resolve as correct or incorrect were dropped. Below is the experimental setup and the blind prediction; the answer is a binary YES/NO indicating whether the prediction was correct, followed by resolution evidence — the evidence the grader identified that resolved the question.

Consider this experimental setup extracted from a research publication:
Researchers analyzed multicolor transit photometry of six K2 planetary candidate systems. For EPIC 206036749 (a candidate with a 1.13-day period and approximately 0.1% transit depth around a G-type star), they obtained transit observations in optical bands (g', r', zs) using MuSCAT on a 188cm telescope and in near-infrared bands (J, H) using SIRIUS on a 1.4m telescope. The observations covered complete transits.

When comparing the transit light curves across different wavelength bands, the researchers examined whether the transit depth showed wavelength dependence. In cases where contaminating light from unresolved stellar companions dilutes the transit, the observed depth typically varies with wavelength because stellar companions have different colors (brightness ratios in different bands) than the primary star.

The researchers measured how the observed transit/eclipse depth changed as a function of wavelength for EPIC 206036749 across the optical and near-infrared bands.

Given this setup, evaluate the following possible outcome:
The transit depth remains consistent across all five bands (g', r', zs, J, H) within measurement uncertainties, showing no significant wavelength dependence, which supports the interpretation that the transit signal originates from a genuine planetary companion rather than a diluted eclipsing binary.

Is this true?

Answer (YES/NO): NO